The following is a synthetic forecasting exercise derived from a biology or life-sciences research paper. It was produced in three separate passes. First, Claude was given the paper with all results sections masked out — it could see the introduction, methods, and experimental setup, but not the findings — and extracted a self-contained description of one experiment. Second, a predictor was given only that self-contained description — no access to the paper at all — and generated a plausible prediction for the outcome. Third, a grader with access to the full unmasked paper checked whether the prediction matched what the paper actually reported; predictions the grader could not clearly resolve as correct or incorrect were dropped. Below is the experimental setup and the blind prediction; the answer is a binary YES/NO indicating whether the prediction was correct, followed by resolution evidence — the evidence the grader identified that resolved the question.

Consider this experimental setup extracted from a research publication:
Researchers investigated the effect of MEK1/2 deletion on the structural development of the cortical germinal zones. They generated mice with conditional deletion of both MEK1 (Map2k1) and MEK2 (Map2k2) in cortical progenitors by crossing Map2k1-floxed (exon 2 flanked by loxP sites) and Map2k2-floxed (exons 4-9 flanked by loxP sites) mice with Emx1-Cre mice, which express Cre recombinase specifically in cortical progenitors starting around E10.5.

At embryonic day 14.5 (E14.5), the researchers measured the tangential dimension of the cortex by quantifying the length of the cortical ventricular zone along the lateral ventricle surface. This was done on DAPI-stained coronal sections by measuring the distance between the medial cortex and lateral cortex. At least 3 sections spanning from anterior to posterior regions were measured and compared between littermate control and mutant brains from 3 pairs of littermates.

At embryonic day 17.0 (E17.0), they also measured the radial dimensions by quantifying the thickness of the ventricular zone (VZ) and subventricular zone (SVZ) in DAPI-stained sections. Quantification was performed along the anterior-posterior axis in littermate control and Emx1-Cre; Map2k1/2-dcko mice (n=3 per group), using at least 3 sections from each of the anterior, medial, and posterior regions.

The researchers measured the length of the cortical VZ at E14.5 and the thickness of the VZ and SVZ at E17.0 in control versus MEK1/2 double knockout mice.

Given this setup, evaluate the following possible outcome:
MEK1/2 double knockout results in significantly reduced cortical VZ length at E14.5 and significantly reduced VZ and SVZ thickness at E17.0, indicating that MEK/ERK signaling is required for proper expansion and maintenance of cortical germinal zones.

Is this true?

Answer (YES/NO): YES